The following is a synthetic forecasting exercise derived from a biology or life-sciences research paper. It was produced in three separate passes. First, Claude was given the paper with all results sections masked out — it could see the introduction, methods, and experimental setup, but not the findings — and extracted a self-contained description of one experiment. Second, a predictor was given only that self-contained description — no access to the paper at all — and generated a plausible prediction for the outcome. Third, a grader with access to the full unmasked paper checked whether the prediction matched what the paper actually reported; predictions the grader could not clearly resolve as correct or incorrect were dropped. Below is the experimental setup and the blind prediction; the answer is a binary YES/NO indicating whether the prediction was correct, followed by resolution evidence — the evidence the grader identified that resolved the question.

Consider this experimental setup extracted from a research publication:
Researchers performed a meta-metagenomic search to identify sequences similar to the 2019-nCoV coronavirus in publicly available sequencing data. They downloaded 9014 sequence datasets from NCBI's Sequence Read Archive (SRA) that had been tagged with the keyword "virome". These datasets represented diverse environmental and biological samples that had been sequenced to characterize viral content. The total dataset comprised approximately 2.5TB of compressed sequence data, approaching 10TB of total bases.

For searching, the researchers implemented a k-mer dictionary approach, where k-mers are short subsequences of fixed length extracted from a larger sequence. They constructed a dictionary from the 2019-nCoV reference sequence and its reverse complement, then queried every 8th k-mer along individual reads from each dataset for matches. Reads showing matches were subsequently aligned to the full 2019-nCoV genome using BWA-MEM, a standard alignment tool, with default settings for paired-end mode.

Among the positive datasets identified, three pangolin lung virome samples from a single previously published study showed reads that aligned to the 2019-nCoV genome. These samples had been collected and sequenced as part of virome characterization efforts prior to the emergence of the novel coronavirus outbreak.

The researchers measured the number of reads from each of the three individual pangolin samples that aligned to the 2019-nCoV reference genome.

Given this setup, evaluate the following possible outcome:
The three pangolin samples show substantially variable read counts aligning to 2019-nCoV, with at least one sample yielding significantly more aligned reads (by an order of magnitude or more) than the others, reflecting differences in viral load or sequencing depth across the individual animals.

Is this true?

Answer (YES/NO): YES